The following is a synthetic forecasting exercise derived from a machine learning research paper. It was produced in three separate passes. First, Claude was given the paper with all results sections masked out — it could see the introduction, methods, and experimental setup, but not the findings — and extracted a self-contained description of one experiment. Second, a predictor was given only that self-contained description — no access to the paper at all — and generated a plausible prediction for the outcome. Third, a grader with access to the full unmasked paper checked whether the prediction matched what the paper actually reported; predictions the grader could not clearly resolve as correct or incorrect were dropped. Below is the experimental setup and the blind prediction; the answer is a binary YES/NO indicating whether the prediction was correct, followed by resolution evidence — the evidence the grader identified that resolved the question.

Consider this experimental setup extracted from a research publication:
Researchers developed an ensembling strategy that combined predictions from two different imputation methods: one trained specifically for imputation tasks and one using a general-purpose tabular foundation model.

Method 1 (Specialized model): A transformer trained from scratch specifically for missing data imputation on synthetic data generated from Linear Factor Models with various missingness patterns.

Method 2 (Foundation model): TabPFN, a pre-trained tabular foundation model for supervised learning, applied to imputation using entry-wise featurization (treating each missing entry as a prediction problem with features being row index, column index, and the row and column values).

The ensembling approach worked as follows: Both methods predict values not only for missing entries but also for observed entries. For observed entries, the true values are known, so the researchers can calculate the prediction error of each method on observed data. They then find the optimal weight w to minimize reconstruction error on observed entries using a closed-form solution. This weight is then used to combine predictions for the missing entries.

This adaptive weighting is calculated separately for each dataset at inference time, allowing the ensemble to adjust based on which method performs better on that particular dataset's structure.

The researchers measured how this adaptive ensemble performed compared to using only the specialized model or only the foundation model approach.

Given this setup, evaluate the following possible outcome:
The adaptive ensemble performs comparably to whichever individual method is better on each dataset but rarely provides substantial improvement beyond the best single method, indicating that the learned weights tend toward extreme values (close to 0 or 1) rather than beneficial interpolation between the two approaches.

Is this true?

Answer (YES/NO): NO